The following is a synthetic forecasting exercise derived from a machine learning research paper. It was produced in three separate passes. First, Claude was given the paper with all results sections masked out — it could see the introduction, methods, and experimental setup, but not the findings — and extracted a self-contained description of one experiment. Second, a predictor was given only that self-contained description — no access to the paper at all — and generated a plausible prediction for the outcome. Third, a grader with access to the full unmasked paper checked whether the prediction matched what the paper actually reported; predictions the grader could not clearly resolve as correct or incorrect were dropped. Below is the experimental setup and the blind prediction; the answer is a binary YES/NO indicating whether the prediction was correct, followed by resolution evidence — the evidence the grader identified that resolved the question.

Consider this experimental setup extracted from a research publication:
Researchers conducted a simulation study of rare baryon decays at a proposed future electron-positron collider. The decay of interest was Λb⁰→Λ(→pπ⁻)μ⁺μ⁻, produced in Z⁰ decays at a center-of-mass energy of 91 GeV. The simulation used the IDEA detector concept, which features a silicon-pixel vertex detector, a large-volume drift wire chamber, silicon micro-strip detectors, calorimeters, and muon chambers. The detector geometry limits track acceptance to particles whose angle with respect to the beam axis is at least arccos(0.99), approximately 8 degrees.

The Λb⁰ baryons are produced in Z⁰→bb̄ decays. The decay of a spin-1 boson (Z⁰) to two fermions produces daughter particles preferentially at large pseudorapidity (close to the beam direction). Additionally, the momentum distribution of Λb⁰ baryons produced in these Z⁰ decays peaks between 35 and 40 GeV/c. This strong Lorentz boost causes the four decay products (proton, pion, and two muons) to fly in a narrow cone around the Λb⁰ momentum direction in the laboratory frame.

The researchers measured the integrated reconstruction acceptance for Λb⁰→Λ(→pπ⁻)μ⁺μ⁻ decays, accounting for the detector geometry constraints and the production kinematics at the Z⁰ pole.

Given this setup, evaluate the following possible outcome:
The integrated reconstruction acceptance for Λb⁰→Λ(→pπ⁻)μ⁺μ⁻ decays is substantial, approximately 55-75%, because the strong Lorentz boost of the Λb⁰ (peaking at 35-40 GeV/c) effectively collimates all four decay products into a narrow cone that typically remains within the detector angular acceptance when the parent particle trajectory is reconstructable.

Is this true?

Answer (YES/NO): NO